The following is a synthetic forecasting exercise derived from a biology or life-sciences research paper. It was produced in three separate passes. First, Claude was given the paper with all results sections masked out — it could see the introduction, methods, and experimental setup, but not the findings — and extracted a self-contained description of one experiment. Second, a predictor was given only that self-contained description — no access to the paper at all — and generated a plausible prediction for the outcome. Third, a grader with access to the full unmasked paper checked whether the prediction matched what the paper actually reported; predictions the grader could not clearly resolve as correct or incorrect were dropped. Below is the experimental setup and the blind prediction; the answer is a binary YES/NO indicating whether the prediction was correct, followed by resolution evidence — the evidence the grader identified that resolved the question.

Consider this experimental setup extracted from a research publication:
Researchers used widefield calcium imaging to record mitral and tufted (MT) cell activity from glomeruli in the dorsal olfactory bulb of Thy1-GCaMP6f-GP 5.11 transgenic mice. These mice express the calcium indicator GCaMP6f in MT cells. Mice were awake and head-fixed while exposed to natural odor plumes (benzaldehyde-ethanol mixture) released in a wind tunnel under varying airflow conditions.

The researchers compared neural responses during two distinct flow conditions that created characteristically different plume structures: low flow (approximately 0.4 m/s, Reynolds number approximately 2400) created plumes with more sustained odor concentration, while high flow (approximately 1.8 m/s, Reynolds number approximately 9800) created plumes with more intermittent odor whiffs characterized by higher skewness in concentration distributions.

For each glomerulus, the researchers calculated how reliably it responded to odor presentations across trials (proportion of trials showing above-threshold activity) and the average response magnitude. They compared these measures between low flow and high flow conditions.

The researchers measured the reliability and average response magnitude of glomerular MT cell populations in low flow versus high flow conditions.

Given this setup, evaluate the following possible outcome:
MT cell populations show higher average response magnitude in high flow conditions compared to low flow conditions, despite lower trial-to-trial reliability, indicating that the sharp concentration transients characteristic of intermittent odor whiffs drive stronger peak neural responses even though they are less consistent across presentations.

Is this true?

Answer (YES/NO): NO